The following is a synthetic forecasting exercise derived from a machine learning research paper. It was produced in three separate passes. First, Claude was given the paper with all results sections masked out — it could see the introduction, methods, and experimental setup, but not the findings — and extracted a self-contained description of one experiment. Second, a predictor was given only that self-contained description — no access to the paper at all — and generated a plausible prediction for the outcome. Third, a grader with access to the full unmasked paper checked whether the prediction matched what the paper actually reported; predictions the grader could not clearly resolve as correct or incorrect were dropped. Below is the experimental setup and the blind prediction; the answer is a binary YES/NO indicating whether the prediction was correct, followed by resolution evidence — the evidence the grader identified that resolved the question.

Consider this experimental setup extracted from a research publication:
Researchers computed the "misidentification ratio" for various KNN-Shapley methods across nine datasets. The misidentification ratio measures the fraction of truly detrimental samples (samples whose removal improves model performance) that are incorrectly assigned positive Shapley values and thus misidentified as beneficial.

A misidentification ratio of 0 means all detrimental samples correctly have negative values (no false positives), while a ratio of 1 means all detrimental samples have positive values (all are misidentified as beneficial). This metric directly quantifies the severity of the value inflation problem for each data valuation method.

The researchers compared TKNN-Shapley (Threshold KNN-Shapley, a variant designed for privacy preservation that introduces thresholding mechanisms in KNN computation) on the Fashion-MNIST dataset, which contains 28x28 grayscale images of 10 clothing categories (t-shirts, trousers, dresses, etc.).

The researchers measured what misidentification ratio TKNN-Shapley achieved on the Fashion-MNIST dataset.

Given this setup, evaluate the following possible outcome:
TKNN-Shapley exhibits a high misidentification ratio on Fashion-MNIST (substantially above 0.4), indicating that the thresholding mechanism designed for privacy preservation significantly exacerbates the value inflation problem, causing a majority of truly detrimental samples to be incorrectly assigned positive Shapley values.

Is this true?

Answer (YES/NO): YES